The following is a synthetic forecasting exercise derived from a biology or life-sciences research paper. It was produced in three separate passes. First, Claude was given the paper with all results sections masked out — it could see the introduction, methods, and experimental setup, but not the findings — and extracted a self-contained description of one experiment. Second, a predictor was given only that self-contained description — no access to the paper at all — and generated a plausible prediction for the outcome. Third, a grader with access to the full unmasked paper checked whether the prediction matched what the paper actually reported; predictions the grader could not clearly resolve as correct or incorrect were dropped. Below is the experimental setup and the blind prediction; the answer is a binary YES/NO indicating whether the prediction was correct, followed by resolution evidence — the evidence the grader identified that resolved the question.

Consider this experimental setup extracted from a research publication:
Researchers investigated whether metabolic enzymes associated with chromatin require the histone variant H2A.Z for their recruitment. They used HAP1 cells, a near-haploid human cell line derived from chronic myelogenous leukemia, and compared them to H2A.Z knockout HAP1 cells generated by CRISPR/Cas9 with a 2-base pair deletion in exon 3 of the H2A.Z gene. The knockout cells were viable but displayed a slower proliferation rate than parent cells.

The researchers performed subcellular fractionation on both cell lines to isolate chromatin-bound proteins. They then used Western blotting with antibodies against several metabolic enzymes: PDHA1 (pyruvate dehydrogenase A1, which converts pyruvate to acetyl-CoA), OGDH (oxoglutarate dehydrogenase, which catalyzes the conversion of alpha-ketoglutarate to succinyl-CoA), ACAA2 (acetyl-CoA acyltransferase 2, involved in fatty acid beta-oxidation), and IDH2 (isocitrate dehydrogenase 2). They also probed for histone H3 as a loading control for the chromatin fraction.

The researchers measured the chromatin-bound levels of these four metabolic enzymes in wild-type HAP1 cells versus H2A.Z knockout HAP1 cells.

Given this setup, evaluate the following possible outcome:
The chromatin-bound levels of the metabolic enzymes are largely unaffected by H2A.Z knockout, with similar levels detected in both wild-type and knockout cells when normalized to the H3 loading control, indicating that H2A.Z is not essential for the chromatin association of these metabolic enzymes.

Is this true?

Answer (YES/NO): NO